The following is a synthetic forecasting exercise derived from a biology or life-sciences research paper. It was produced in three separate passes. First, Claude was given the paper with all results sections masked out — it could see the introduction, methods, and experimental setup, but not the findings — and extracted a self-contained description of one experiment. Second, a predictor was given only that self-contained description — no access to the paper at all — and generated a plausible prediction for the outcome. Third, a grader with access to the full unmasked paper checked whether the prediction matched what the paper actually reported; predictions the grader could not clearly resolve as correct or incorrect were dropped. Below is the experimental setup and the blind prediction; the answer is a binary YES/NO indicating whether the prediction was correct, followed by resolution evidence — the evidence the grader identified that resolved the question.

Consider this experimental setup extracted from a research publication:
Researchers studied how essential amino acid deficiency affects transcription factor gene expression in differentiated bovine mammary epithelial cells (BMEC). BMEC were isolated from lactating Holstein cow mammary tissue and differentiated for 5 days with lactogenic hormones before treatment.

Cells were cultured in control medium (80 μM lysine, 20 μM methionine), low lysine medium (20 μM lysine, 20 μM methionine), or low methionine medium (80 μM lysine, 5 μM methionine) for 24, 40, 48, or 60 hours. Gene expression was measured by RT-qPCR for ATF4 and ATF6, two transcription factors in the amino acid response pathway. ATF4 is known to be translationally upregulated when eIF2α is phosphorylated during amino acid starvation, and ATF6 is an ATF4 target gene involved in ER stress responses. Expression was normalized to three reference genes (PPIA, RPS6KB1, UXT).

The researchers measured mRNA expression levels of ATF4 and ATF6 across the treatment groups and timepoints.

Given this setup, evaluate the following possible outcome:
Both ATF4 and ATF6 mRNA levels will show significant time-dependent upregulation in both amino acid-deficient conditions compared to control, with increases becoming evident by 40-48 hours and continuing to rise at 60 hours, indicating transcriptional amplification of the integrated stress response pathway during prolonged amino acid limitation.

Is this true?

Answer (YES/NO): NO